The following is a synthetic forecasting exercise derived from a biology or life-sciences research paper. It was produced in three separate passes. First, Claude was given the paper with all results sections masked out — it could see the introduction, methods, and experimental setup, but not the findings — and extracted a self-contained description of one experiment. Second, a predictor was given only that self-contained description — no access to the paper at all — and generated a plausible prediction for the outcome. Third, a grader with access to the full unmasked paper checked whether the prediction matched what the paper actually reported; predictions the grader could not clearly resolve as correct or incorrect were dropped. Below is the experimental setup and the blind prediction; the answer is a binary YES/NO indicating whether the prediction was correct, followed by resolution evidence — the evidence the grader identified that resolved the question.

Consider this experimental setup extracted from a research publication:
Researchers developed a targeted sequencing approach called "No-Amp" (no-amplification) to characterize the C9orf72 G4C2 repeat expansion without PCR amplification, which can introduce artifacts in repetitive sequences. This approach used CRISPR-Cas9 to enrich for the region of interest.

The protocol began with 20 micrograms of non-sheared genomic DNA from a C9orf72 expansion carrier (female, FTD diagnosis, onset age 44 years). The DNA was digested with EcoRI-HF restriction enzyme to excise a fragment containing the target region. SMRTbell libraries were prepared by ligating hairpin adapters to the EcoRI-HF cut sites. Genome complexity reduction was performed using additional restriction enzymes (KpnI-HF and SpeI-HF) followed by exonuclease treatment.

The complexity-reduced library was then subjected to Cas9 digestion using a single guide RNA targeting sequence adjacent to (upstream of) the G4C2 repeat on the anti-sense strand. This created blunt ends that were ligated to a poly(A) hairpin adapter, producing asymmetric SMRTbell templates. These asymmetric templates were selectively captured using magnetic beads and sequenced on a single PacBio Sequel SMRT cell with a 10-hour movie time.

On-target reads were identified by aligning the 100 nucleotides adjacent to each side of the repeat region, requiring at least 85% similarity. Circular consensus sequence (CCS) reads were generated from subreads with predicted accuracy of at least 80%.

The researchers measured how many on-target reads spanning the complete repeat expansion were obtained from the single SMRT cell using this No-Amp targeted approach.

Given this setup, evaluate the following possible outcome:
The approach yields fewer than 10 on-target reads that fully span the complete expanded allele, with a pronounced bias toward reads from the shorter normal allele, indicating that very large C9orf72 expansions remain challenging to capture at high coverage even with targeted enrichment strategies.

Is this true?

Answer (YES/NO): NO